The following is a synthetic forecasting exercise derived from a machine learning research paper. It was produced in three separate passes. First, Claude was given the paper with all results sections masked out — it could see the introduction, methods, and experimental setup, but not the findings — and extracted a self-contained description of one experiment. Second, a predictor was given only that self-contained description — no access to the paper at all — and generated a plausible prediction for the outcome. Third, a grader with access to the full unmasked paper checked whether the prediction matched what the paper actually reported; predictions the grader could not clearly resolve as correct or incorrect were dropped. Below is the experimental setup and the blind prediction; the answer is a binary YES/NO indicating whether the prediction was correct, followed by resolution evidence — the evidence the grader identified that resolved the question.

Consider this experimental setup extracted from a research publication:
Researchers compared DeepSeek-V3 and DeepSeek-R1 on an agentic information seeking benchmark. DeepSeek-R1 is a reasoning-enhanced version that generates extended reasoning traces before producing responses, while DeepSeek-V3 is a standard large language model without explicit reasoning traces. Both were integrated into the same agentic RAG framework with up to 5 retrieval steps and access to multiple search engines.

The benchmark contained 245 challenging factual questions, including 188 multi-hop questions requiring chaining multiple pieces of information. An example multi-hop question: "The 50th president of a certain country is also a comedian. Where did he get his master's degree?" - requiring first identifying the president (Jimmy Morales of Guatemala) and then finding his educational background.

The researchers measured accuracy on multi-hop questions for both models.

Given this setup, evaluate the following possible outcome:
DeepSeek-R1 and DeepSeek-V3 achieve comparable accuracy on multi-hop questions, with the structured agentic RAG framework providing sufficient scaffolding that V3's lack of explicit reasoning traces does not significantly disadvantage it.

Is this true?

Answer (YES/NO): NO